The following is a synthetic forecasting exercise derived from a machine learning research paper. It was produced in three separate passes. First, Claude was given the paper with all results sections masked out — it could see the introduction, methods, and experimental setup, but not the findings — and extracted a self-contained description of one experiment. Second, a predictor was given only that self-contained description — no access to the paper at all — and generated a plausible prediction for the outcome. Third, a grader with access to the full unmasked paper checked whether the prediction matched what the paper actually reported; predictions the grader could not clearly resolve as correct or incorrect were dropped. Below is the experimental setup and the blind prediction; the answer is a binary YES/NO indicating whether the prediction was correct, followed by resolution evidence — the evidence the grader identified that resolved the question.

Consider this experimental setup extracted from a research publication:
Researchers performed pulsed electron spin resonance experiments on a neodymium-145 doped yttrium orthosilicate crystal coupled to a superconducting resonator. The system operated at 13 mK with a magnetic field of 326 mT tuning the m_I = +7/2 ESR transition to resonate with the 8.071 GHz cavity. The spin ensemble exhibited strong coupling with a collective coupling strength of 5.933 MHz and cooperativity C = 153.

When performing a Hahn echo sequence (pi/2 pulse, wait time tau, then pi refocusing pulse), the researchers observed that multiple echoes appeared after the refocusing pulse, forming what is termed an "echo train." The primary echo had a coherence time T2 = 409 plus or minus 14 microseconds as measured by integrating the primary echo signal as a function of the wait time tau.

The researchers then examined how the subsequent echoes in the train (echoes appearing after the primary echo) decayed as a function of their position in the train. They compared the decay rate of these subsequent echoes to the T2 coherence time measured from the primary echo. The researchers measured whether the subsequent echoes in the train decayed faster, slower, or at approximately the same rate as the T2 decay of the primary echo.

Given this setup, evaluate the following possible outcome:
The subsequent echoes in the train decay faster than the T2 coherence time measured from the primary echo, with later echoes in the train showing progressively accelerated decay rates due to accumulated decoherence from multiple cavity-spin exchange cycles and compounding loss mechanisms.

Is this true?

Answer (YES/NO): YES